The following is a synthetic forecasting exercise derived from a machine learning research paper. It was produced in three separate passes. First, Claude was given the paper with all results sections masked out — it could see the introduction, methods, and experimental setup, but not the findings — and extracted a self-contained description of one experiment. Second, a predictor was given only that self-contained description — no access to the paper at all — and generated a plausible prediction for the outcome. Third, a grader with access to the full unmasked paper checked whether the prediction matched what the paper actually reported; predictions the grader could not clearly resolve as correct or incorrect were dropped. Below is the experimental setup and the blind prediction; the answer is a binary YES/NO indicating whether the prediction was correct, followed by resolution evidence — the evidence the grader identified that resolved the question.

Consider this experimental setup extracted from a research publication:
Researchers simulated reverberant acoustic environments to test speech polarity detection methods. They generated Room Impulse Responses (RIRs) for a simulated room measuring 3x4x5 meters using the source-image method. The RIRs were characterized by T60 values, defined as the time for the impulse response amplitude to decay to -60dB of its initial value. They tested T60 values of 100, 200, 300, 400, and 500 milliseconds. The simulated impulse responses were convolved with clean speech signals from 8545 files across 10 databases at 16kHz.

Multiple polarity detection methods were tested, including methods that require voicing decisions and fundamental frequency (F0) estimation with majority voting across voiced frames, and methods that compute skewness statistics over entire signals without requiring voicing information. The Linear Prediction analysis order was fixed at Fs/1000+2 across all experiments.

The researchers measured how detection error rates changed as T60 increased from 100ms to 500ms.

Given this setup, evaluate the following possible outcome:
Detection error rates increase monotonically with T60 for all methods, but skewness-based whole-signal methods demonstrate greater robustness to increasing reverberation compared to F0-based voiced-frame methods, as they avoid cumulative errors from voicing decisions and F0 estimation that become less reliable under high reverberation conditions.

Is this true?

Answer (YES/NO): NO